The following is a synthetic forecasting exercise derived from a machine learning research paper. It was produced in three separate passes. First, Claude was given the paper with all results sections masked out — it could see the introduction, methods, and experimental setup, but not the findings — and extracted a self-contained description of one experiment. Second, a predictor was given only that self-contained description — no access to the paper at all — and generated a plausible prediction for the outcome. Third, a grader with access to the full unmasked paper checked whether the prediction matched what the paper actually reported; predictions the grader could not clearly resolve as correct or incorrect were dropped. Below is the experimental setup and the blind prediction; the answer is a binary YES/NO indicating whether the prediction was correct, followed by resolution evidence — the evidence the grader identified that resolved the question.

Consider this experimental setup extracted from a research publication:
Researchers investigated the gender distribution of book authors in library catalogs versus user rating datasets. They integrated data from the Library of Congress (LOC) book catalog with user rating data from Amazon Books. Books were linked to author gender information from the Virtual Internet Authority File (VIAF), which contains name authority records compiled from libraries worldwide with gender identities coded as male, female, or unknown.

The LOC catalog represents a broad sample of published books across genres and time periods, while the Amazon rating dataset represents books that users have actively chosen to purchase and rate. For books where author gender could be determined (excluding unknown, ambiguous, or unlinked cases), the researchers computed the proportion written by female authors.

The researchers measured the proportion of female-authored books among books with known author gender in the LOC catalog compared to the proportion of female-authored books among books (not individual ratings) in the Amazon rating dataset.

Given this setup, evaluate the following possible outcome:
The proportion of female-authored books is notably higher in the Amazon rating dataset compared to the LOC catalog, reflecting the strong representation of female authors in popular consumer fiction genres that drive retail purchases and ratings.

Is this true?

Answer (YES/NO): YES